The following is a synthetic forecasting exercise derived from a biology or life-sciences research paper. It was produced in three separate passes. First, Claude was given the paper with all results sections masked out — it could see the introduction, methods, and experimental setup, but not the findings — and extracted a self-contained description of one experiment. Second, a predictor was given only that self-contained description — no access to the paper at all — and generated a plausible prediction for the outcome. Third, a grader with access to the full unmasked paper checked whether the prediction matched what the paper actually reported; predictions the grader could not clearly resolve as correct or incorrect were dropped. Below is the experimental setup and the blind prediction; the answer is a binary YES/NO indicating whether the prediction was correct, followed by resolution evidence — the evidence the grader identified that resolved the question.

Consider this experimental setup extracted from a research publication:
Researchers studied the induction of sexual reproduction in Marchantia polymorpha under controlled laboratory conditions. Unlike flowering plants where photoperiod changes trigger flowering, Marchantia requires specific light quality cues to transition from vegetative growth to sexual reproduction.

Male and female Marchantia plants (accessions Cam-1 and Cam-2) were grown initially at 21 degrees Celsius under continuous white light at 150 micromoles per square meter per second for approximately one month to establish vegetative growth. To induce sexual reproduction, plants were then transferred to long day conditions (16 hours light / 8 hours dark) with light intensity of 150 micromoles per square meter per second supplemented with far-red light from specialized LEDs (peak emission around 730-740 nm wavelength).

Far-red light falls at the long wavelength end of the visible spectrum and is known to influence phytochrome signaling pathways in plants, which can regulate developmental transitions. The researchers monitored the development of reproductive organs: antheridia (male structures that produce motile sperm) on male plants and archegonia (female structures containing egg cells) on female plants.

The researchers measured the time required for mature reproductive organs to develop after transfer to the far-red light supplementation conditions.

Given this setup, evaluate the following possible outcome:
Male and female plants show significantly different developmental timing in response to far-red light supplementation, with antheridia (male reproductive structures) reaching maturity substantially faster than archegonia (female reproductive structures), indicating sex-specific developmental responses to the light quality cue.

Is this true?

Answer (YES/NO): NO